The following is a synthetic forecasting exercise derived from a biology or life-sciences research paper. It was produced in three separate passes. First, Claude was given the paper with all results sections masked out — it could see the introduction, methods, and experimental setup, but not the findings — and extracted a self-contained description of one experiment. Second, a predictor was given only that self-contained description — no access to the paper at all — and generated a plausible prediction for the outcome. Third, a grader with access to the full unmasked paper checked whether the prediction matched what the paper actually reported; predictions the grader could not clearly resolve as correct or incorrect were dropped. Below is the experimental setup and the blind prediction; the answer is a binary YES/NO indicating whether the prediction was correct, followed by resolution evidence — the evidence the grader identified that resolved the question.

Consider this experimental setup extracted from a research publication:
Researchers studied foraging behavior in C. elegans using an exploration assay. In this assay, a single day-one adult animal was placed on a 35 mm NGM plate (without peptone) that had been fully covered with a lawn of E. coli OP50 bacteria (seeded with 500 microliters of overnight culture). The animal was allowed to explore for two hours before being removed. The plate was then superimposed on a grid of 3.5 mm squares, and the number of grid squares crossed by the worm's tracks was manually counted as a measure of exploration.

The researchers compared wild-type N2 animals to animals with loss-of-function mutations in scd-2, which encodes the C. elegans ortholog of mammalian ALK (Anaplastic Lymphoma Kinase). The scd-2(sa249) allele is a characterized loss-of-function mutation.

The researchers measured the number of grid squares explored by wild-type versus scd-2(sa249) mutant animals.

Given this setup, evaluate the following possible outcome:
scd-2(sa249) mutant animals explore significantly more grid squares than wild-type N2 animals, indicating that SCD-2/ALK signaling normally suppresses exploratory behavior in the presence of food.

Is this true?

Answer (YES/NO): NO